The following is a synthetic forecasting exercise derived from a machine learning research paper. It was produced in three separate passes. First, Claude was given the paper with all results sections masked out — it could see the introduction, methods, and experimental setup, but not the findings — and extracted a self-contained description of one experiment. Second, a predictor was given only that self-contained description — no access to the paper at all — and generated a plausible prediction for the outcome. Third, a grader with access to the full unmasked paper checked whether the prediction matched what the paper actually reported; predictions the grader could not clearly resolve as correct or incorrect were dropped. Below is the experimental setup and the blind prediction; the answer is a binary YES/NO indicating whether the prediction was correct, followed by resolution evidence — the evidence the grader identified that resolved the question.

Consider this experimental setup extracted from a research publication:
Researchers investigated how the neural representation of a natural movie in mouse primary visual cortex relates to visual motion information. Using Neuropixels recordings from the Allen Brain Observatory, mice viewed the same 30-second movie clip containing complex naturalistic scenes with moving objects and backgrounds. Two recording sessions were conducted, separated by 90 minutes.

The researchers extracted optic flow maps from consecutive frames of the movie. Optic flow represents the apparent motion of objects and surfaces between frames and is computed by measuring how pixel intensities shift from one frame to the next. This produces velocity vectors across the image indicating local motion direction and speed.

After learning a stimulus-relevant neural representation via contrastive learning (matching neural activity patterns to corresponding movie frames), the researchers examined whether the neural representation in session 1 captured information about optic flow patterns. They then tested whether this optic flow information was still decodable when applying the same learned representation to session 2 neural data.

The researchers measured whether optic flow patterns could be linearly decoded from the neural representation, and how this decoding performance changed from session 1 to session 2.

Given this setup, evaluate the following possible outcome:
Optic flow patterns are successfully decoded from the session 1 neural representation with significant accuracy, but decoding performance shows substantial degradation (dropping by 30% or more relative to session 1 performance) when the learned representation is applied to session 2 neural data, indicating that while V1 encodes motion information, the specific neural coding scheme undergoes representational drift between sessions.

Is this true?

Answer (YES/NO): YES